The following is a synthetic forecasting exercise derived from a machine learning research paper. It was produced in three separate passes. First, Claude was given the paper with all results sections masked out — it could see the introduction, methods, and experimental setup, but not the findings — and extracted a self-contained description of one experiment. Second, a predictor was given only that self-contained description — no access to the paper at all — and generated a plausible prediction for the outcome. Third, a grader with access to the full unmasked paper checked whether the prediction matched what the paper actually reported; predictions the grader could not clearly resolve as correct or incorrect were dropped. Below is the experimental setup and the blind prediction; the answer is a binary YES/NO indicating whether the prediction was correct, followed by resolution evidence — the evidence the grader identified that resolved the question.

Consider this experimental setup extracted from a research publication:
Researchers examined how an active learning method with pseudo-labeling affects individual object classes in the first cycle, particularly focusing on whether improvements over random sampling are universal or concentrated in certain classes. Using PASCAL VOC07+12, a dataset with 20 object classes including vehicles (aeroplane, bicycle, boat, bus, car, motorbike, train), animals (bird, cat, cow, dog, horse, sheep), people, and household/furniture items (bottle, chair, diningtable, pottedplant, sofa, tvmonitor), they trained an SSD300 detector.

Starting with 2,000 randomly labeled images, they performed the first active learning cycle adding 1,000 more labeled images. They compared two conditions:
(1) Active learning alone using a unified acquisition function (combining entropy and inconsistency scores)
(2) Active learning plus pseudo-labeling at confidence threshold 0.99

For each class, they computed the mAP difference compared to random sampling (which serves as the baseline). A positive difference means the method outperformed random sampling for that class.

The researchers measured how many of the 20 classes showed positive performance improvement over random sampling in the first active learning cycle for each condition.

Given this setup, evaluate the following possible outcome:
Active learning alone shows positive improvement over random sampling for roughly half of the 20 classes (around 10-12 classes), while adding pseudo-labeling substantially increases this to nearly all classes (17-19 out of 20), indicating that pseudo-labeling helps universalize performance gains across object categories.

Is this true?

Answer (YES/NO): NO